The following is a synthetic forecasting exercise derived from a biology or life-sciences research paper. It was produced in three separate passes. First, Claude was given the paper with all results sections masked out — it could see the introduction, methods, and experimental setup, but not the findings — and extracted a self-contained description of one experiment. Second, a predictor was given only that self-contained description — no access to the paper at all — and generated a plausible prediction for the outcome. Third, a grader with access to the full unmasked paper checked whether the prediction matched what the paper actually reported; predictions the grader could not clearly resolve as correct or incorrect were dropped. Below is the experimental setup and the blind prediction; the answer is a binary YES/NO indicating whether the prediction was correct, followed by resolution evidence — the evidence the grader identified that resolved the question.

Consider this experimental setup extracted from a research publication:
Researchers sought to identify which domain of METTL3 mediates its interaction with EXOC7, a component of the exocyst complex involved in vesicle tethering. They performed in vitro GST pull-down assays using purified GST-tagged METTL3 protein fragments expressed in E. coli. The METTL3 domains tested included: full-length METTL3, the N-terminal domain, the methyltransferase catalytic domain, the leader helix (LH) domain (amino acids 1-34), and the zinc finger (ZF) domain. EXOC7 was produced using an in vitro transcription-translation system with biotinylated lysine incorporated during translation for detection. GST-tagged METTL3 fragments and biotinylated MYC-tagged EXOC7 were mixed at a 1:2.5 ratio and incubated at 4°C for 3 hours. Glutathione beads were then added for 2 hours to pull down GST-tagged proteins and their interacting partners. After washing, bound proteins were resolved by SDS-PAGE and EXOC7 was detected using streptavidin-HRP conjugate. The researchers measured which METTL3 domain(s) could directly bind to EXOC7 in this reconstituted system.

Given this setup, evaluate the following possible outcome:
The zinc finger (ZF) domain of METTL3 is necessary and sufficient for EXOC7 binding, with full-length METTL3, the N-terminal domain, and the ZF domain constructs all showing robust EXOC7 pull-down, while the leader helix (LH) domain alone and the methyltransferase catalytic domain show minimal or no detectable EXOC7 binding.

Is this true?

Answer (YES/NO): NO